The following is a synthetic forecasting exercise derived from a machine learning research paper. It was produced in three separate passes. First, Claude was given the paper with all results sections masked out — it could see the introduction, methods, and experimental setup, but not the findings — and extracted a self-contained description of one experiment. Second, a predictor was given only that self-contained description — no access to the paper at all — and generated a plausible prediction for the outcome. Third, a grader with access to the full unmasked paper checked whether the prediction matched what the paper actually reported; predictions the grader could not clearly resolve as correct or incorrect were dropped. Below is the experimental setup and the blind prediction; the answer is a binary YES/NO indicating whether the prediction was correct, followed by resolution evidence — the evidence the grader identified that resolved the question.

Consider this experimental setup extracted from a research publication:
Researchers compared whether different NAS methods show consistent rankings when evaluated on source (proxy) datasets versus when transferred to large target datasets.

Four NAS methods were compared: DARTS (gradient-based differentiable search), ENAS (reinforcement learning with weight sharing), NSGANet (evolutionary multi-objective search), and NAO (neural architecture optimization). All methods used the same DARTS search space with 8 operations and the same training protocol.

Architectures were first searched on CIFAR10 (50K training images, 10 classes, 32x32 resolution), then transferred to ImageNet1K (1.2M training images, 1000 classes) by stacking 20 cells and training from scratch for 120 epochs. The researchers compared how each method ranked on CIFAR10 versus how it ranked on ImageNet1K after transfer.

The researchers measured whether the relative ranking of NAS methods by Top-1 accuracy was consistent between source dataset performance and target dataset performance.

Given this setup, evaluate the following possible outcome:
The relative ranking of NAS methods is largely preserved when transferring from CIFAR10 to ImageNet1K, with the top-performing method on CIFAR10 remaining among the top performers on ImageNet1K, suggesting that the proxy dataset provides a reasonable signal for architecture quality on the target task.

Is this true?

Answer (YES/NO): NO